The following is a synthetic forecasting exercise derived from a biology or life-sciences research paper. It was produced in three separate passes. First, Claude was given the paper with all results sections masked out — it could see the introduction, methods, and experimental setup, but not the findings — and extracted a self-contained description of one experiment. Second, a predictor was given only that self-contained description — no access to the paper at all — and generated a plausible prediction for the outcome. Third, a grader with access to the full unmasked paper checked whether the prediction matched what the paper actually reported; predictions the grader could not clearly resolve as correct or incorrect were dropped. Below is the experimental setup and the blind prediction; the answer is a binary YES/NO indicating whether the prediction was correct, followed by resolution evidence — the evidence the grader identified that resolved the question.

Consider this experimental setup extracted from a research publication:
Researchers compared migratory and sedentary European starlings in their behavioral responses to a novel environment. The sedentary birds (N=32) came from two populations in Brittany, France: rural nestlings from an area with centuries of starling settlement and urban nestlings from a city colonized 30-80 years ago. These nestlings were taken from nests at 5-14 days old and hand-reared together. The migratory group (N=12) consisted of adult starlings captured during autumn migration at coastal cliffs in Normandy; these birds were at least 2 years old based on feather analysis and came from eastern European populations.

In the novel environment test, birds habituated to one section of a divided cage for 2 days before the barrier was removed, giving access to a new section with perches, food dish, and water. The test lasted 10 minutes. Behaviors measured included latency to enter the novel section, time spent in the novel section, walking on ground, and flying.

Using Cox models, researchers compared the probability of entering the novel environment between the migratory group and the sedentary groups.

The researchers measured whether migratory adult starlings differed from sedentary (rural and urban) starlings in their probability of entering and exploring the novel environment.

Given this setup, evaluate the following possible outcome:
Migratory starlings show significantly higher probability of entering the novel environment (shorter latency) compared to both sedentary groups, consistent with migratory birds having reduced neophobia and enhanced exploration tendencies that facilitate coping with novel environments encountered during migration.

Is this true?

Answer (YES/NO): NO